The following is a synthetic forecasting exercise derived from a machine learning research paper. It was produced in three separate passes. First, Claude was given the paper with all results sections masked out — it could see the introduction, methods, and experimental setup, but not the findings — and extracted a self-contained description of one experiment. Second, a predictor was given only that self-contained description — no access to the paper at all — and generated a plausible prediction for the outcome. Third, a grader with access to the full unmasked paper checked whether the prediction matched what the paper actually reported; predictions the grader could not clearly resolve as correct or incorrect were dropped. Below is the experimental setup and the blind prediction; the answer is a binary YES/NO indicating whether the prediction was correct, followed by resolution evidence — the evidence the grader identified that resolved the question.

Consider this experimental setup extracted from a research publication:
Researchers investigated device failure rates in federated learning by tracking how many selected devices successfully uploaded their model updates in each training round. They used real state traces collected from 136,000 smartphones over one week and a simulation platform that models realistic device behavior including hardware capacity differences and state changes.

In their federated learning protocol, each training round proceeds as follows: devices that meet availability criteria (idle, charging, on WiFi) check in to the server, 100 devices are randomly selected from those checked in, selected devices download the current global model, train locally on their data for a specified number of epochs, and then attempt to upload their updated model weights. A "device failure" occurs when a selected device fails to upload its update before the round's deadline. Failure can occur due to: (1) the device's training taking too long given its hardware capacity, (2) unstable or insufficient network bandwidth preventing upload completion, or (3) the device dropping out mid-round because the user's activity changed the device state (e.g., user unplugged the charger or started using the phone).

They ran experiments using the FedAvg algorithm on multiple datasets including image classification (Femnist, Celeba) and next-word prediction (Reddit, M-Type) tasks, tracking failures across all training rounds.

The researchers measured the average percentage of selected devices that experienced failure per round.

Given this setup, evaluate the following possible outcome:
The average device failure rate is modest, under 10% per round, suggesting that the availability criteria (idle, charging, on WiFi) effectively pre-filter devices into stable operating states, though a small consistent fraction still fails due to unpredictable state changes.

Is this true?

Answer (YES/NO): NO